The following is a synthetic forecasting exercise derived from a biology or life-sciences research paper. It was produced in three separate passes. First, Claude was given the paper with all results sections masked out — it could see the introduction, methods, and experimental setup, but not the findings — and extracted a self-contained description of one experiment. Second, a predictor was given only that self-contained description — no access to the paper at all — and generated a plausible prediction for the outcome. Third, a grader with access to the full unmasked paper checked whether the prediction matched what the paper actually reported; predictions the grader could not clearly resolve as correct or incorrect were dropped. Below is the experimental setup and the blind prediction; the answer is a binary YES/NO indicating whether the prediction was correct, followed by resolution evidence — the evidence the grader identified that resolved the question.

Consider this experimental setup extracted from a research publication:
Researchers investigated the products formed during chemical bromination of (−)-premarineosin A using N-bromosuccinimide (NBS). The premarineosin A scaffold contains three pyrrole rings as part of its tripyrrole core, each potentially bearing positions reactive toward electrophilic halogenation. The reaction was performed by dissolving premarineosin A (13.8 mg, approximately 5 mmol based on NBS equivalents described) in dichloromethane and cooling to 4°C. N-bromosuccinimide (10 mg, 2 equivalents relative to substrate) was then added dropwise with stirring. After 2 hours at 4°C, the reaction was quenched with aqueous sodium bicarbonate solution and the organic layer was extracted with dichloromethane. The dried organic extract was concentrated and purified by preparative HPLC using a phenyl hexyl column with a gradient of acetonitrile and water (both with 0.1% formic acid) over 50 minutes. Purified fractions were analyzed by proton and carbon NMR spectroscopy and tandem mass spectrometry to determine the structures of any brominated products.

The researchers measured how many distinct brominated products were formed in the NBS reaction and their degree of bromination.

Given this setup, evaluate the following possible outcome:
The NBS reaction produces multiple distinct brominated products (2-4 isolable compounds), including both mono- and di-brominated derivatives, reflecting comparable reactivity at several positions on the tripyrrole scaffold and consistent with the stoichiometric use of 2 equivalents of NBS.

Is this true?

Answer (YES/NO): NO